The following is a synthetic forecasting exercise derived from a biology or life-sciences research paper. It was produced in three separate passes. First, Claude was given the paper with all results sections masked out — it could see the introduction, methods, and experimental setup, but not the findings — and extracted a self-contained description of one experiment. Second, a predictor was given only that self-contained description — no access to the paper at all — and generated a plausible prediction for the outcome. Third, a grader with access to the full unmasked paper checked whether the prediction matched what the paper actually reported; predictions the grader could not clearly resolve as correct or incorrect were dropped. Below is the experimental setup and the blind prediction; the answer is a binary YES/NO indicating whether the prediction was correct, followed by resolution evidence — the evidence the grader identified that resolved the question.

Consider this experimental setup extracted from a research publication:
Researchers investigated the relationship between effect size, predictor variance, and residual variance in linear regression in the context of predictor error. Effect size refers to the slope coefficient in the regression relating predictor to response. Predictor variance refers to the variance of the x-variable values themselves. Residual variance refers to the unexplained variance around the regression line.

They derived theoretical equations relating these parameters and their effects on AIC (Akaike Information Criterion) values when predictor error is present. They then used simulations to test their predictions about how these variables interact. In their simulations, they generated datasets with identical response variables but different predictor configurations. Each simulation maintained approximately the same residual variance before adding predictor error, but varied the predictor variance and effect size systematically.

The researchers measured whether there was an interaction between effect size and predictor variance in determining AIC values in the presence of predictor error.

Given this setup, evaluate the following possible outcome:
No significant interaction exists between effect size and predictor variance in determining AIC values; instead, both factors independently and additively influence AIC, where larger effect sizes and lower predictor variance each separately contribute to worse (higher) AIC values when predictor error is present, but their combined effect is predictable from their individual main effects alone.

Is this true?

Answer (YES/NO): NO